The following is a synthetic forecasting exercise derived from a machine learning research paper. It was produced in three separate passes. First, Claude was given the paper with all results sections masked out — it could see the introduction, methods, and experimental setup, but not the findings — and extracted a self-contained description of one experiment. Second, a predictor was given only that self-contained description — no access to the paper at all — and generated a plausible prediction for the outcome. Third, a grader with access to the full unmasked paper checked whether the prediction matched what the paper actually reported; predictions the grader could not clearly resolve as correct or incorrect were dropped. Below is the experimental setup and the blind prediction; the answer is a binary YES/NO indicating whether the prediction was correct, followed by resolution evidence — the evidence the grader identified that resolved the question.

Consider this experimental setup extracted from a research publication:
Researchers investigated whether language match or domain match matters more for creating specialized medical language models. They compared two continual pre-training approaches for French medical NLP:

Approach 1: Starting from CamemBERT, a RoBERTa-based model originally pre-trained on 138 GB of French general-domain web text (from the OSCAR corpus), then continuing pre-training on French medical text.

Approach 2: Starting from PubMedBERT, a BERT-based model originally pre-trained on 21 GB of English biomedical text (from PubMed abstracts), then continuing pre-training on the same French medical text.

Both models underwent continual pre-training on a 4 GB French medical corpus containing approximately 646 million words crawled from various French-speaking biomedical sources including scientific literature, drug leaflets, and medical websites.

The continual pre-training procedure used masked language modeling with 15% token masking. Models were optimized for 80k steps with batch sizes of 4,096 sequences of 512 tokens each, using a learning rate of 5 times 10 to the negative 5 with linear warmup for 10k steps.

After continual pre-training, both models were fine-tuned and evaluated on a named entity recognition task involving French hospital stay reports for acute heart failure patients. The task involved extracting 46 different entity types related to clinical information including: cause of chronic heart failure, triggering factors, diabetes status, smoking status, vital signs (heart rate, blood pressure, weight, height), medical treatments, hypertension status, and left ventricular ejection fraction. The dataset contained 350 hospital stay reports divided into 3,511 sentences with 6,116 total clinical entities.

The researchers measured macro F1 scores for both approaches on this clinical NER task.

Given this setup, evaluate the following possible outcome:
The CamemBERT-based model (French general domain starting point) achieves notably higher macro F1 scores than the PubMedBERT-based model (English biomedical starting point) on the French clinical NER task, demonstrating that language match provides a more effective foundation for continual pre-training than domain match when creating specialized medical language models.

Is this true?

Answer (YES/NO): NO